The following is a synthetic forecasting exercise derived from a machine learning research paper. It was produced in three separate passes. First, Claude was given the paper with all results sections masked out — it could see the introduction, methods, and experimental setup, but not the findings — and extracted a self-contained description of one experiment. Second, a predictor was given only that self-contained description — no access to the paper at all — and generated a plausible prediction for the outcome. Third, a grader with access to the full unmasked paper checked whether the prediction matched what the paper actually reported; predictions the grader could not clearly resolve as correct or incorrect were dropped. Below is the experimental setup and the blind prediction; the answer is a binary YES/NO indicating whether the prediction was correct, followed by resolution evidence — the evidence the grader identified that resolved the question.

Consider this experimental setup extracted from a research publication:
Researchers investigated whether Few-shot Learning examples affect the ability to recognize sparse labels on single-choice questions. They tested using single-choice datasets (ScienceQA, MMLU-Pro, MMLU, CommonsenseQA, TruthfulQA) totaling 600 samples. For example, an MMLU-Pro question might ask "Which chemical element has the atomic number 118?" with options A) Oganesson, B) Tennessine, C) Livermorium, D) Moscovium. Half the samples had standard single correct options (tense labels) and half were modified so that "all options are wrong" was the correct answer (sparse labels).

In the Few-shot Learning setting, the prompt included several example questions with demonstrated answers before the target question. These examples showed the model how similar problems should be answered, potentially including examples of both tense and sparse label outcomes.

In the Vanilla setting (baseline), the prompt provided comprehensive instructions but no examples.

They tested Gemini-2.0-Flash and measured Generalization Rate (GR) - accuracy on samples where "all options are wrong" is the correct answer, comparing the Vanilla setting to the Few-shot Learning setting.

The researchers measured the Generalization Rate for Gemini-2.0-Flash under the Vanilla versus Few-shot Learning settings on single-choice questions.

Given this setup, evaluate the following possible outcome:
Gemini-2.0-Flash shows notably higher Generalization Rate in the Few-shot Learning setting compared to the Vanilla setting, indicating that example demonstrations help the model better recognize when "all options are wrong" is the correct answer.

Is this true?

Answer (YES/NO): YES